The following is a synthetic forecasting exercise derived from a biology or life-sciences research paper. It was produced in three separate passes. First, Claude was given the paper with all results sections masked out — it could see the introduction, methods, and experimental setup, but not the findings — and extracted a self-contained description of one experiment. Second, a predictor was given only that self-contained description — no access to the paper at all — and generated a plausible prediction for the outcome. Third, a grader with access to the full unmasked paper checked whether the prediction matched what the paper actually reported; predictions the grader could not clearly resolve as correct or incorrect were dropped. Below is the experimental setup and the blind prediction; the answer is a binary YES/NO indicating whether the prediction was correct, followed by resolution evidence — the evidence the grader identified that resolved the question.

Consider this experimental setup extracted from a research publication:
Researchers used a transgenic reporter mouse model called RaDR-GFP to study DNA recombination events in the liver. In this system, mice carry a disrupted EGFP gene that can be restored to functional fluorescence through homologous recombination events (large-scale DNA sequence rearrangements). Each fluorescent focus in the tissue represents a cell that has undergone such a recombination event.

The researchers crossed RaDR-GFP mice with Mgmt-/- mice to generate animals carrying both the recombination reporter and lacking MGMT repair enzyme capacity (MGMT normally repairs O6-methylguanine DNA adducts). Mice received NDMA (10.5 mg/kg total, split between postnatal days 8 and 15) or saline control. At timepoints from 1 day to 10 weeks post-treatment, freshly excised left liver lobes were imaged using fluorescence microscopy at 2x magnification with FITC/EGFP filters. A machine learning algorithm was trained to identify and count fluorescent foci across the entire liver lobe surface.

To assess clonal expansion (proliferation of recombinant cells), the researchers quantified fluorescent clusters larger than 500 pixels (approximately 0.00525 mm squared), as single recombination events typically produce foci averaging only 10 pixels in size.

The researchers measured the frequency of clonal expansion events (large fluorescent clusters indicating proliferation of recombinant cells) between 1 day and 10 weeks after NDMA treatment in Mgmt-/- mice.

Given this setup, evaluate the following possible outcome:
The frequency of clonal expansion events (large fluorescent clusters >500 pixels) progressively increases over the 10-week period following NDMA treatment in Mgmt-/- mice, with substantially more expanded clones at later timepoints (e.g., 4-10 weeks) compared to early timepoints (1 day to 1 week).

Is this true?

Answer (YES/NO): YES